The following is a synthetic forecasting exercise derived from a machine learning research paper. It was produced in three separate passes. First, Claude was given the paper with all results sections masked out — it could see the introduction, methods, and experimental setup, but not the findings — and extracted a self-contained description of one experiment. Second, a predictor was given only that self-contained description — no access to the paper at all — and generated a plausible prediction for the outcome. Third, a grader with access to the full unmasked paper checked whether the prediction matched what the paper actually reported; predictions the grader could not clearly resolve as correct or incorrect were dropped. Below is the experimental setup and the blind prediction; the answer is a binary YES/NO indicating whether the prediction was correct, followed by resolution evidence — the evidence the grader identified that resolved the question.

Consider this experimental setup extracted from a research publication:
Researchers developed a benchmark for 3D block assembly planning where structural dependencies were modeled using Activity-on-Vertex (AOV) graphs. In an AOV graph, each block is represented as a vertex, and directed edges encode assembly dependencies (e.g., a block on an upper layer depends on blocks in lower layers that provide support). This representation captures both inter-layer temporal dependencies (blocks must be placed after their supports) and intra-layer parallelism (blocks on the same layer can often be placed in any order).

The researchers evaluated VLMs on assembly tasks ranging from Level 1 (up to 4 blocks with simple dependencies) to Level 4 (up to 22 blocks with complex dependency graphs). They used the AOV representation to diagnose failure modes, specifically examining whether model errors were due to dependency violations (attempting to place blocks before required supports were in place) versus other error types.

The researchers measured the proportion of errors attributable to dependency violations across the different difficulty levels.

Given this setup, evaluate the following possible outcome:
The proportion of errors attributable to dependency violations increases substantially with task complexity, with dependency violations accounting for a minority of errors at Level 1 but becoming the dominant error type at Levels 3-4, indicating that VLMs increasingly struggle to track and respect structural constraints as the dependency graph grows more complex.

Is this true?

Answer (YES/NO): NO